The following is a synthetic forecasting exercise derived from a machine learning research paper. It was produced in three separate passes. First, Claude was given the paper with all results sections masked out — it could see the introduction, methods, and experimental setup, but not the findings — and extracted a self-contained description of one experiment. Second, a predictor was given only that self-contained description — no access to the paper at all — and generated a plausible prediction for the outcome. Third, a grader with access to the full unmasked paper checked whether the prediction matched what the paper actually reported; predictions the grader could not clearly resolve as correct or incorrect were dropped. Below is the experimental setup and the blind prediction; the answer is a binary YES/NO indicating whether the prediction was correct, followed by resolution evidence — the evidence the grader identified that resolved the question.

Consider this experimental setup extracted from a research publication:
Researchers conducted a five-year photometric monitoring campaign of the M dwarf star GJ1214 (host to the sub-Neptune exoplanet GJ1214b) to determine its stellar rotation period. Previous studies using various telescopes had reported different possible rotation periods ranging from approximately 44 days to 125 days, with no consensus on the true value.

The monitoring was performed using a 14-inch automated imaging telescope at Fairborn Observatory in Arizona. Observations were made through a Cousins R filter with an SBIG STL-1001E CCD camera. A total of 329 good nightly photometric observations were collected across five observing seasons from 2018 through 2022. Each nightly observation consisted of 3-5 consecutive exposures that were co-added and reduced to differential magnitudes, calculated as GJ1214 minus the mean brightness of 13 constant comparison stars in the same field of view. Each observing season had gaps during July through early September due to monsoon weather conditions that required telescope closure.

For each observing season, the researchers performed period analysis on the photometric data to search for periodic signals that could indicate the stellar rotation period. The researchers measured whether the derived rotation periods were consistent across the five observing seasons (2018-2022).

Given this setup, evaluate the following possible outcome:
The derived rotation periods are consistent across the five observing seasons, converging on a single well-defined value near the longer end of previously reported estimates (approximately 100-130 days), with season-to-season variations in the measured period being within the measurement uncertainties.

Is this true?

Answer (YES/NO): NO